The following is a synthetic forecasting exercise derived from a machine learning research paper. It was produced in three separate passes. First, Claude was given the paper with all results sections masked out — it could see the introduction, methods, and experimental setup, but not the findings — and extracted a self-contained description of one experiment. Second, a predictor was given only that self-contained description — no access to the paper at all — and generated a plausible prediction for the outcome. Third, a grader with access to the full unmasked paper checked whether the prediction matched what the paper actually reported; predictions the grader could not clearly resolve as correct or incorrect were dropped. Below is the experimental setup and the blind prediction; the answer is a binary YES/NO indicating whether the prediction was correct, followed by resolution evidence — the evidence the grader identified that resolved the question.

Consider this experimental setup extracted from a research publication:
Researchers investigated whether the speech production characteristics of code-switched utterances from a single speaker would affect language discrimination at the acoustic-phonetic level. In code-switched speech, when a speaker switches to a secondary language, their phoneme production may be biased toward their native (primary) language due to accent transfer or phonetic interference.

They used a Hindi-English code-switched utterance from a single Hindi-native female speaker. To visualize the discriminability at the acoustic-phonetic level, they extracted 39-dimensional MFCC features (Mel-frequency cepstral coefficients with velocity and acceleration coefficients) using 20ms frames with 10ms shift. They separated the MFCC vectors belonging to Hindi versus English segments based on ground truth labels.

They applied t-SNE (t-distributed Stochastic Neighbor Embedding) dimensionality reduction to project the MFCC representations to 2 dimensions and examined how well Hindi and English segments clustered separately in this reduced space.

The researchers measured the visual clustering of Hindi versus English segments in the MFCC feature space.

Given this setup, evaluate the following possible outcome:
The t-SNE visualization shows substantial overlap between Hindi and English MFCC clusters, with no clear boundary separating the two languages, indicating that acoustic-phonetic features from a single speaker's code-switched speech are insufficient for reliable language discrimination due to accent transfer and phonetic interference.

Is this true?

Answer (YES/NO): YES